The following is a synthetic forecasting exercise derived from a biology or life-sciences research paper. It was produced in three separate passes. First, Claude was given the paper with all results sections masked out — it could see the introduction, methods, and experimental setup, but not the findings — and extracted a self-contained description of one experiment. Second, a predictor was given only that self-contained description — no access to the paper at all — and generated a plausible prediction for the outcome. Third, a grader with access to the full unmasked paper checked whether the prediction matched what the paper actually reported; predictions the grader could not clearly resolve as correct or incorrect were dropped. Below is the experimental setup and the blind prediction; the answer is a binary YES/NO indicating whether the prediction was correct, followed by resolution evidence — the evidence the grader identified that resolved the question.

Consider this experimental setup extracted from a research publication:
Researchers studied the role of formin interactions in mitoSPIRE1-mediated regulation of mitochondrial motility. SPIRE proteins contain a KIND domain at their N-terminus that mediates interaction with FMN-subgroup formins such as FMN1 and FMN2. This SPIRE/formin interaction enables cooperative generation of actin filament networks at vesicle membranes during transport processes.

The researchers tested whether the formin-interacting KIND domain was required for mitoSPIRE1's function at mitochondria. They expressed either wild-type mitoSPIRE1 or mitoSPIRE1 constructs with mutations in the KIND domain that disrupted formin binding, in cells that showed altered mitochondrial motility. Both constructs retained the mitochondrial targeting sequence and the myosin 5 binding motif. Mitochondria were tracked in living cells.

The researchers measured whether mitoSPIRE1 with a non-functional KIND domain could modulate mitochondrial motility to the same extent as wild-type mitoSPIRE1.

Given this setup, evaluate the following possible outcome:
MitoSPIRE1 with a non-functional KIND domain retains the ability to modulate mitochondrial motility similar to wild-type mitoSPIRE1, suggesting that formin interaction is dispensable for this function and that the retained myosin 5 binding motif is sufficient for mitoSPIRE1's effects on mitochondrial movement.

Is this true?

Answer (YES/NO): NO